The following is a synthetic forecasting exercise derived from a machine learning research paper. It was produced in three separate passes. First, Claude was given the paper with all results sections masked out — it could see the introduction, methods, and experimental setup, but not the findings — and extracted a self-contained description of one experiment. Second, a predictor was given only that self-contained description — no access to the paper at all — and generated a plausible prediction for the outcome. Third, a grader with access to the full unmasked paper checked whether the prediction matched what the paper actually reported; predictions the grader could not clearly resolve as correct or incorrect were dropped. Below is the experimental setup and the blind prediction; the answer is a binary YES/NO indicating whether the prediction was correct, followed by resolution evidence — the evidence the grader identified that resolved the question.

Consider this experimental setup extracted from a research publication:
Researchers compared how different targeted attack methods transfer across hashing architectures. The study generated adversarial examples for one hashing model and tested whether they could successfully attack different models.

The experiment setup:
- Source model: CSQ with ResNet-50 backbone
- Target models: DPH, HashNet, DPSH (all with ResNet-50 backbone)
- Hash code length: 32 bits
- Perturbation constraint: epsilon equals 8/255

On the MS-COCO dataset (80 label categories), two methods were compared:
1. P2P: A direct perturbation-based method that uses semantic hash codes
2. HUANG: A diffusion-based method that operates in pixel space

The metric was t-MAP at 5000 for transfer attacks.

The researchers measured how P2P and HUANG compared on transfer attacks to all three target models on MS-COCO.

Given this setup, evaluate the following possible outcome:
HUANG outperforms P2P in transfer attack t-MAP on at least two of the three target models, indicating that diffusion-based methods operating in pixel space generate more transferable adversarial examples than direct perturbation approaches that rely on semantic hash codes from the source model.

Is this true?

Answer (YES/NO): YES